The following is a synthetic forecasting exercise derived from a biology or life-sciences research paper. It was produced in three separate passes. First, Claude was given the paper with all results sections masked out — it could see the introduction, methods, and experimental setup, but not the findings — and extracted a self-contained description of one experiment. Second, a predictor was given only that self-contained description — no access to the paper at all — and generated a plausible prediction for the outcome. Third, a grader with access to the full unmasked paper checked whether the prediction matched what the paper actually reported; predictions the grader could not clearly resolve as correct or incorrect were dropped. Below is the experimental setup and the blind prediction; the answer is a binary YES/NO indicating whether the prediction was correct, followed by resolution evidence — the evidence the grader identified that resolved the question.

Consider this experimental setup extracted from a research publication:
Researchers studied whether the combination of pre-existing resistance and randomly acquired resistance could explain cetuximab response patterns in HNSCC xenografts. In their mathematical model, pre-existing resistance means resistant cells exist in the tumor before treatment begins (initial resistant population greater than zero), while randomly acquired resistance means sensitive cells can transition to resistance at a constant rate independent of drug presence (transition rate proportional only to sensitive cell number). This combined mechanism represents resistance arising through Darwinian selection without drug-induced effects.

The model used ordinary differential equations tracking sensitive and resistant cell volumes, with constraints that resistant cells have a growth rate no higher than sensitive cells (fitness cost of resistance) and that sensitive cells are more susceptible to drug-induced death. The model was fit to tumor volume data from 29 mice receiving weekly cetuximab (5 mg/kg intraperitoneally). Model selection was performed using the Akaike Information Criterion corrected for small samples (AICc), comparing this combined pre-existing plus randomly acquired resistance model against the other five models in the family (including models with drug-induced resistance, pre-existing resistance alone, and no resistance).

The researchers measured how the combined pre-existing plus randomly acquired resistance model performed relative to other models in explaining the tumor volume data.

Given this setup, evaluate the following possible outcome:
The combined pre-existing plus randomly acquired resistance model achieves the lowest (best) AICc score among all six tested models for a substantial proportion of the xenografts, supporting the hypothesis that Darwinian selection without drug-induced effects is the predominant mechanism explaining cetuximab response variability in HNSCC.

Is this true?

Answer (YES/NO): NO